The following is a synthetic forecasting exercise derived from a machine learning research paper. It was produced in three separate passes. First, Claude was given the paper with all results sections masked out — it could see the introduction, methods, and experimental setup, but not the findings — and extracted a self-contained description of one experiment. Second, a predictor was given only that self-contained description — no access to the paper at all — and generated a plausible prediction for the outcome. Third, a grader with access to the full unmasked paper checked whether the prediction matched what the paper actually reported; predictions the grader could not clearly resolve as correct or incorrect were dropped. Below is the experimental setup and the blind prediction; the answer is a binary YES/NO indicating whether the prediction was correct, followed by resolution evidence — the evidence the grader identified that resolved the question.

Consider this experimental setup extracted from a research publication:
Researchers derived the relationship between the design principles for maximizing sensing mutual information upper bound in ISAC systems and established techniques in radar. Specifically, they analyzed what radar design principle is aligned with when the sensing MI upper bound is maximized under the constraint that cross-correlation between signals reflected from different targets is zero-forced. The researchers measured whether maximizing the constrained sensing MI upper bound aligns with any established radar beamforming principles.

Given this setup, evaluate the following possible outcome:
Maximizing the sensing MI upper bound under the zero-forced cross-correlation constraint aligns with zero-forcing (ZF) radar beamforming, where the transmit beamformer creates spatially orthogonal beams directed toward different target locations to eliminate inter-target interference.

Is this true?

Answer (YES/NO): NO